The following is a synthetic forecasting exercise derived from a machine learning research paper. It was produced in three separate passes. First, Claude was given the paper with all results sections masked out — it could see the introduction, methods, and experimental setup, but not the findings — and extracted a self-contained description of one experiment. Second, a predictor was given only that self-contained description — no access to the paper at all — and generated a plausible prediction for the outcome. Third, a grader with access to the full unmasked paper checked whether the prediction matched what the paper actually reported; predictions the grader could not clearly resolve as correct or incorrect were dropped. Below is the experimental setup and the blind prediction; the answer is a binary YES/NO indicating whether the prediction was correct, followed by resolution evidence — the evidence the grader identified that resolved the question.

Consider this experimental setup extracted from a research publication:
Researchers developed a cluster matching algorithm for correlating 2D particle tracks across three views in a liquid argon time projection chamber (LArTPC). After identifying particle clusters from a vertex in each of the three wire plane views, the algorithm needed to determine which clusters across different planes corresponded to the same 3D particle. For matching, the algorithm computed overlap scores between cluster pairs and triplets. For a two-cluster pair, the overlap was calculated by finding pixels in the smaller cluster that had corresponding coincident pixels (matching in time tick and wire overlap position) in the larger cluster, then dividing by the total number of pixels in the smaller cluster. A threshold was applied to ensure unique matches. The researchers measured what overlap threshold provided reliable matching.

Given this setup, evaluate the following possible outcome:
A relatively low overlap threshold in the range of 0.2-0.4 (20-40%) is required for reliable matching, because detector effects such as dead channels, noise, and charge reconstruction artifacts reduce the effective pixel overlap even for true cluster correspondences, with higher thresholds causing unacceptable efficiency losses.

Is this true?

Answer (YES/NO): NO